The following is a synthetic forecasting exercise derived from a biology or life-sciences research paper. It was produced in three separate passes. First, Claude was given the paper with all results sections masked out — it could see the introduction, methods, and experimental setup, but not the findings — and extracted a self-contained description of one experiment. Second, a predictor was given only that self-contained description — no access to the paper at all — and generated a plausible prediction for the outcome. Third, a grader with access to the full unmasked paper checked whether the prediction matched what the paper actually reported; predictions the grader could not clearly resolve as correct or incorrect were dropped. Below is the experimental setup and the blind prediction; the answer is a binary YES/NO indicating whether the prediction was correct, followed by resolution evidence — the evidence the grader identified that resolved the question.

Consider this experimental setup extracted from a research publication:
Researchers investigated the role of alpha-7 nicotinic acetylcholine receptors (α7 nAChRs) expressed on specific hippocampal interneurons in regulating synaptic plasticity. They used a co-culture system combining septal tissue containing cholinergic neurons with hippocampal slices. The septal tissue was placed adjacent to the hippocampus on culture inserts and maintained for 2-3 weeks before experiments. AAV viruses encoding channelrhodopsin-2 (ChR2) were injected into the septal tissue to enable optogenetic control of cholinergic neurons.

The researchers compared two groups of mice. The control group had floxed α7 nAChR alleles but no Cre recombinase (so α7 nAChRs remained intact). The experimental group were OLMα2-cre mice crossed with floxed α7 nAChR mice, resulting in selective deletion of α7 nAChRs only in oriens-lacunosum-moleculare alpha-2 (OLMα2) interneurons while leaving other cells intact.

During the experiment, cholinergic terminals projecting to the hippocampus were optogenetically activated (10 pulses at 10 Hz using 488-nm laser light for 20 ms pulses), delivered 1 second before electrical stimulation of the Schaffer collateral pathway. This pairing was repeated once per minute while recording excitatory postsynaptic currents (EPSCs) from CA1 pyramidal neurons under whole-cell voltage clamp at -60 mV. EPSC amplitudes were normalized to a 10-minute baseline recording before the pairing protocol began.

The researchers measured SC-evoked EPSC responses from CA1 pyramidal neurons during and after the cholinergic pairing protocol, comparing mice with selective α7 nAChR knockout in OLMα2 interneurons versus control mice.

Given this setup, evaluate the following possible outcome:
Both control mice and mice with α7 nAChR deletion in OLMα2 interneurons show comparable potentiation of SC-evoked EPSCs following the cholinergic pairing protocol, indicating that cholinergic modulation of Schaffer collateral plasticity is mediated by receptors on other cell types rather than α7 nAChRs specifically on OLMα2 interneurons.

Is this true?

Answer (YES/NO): NO